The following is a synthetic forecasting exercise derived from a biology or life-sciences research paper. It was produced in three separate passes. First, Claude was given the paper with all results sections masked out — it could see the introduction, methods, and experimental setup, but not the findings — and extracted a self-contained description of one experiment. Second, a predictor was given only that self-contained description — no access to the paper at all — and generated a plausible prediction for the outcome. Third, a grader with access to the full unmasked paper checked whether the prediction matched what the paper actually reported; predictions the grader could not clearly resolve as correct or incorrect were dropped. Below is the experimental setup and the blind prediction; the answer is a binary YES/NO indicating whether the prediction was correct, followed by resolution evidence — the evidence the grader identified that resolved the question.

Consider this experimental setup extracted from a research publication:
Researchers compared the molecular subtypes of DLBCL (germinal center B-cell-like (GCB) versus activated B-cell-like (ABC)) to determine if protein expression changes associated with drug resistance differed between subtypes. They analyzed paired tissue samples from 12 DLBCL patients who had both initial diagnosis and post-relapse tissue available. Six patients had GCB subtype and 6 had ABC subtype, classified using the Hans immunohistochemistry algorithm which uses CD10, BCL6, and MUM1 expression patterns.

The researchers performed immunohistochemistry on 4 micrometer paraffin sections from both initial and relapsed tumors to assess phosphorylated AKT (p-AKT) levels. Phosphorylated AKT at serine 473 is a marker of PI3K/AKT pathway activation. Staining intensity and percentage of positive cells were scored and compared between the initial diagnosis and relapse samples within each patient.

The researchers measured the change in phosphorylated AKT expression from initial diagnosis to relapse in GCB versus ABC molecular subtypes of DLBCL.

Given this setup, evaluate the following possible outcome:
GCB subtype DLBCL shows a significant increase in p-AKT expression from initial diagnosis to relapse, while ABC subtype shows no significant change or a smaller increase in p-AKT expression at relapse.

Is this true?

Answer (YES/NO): NO